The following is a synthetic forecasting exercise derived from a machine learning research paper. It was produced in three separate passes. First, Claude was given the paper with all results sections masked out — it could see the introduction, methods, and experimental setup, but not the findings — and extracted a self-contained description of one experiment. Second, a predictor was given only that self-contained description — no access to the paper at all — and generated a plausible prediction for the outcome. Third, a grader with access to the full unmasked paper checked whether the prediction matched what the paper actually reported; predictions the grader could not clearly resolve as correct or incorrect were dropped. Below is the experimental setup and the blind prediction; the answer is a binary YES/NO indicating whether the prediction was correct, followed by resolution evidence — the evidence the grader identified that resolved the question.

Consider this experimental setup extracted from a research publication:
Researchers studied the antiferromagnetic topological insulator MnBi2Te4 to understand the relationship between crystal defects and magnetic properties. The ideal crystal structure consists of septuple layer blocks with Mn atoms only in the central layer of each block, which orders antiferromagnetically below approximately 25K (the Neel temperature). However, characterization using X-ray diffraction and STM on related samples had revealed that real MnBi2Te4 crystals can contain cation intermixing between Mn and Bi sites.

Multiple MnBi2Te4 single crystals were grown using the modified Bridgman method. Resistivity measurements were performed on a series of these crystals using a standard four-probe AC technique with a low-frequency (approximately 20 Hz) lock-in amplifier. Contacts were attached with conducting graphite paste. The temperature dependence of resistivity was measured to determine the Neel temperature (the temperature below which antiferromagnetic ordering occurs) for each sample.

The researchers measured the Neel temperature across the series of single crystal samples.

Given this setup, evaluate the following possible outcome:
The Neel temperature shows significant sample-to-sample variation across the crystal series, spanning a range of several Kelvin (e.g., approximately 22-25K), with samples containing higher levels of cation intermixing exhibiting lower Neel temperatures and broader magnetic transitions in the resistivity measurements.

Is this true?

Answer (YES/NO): NO